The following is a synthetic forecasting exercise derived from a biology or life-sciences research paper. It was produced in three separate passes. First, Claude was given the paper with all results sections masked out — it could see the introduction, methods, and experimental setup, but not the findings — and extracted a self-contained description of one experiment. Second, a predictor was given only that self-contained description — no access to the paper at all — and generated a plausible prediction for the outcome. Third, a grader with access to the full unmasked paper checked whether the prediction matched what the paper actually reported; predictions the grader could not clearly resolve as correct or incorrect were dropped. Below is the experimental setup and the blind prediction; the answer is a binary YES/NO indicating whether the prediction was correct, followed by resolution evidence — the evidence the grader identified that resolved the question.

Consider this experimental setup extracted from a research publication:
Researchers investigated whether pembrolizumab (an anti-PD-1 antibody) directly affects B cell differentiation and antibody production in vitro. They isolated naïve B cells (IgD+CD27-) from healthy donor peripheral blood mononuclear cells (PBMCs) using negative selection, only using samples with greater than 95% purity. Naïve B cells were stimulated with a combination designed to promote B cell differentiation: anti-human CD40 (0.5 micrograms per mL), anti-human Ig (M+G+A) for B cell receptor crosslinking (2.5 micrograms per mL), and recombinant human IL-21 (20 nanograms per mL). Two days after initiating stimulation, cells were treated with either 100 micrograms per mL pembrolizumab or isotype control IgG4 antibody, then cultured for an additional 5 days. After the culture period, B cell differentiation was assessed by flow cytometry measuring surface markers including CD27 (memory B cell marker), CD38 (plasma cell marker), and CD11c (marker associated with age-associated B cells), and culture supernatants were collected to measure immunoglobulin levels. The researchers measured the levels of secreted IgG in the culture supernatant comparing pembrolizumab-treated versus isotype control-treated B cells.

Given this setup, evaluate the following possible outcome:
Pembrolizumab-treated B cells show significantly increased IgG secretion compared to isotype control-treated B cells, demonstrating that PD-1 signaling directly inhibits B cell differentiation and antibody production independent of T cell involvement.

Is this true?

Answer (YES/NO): NO